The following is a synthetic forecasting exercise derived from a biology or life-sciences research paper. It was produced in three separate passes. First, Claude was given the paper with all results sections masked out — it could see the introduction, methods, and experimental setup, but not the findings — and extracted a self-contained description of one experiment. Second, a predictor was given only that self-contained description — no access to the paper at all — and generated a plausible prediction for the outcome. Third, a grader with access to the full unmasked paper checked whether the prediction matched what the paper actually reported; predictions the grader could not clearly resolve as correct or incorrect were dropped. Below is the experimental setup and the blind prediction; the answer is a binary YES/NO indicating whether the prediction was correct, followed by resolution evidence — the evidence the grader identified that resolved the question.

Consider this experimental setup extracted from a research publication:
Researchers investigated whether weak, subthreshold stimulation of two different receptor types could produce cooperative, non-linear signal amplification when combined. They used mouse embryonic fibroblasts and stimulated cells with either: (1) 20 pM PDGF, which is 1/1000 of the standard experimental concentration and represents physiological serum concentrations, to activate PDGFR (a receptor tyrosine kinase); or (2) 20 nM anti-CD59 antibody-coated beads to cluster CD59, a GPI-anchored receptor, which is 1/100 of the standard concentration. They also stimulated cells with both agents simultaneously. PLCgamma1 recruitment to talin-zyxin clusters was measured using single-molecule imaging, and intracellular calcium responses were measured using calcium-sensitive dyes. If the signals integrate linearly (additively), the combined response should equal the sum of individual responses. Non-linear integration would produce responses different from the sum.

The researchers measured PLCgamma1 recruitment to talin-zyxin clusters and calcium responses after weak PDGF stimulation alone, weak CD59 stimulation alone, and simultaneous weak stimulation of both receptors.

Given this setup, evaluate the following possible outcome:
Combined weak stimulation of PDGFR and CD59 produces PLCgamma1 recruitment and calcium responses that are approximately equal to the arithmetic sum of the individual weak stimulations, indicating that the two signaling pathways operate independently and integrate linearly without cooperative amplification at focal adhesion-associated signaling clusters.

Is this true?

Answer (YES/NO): NO